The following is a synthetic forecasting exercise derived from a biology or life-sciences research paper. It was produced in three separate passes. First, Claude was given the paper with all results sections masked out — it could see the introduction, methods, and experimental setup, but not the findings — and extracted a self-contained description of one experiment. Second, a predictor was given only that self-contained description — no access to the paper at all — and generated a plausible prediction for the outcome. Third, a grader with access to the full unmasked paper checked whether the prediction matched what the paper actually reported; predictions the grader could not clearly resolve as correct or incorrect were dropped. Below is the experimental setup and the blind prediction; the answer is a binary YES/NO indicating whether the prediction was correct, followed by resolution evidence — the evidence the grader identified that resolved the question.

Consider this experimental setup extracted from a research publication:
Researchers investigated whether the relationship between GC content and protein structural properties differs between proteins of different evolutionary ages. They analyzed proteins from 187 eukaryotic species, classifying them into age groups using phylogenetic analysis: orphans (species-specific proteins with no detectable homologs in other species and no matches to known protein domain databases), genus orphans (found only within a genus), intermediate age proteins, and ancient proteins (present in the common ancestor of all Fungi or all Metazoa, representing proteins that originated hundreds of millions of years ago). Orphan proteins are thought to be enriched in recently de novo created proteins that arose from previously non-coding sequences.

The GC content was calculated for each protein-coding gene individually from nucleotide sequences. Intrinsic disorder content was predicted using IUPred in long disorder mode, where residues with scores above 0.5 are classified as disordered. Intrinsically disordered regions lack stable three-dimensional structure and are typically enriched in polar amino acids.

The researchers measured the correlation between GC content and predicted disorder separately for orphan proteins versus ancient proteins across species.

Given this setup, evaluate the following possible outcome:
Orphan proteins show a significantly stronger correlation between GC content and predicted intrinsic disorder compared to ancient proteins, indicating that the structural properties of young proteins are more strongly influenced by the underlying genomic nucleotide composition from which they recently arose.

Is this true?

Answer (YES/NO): YES